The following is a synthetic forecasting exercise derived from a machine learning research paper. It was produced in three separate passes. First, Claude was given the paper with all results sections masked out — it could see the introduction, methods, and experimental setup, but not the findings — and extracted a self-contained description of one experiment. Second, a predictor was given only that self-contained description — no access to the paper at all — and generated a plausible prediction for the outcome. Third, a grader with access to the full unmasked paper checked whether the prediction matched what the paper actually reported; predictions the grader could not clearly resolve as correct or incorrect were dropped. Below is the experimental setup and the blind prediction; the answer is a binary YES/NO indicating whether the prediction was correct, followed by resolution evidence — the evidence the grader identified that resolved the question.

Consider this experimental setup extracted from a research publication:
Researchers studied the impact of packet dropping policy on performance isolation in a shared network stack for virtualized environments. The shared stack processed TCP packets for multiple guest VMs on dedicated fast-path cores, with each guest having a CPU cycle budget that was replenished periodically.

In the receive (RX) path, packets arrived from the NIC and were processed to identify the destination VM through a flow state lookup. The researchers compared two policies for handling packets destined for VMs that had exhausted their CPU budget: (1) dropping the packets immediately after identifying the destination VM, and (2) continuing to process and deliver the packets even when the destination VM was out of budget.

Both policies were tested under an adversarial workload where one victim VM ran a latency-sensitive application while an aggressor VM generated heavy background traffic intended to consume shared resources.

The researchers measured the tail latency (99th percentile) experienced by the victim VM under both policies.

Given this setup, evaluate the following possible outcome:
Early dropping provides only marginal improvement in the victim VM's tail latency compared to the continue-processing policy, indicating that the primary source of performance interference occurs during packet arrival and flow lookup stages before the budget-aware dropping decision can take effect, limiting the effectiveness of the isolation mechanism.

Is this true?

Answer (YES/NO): NO